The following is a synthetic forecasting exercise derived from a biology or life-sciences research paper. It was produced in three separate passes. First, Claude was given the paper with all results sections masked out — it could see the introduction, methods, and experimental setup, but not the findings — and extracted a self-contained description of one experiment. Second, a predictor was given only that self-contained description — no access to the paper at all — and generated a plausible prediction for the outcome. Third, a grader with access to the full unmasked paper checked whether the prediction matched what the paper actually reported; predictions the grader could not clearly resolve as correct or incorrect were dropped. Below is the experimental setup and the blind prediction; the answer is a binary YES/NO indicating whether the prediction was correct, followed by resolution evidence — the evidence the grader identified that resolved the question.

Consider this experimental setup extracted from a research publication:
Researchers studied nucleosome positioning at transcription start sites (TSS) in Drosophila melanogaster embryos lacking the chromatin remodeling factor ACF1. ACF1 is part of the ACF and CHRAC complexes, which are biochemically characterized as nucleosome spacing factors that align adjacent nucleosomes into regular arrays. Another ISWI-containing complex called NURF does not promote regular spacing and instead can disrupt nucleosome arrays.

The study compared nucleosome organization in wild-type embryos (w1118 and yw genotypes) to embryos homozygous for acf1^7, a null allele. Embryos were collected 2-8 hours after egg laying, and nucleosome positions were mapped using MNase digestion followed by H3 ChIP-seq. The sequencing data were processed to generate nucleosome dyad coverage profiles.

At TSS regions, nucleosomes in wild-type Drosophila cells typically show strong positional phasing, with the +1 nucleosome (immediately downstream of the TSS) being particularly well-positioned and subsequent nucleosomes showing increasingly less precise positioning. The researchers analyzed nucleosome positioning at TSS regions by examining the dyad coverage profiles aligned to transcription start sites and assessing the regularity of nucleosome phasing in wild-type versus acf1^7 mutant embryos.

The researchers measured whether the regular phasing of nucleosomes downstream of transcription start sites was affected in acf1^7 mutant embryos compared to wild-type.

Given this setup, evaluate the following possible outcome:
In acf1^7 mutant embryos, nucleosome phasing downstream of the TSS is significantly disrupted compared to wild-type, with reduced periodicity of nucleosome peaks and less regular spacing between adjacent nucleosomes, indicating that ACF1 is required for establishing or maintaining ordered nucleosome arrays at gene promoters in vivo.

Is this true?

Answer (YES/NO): NO